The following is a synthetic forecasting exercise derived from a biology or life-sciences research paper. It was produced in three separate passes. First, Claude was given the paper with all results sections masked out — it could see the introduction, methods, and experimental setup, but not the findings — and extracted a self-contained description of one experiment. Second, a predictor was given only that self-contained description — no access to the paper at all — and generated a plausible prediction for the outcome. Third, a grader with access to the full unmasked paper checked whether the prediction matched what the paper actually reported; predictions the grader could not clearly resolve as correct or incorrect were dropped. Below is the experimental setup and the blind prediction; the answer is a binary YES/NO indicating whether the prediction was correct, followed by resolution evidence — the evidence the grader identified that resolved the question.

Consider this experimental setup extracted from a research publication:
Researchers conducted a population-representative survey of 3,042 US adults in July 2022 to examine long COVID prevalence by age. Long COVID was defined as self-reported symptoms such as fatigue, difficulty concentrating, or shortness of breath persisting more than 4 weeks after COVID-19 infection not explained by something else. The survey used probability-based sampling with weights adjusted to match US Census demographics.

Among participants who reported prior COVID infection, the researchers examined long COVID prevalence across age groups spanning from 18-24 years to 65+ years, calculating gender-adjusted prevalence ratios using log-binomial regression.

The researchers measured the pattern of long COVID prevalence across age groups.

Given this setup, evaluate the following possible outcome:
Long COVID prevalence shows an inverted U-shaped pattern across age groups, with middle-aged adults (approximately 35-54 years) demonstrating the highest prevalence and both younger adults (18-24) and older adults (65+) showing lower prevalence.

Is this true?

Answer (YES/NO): NO